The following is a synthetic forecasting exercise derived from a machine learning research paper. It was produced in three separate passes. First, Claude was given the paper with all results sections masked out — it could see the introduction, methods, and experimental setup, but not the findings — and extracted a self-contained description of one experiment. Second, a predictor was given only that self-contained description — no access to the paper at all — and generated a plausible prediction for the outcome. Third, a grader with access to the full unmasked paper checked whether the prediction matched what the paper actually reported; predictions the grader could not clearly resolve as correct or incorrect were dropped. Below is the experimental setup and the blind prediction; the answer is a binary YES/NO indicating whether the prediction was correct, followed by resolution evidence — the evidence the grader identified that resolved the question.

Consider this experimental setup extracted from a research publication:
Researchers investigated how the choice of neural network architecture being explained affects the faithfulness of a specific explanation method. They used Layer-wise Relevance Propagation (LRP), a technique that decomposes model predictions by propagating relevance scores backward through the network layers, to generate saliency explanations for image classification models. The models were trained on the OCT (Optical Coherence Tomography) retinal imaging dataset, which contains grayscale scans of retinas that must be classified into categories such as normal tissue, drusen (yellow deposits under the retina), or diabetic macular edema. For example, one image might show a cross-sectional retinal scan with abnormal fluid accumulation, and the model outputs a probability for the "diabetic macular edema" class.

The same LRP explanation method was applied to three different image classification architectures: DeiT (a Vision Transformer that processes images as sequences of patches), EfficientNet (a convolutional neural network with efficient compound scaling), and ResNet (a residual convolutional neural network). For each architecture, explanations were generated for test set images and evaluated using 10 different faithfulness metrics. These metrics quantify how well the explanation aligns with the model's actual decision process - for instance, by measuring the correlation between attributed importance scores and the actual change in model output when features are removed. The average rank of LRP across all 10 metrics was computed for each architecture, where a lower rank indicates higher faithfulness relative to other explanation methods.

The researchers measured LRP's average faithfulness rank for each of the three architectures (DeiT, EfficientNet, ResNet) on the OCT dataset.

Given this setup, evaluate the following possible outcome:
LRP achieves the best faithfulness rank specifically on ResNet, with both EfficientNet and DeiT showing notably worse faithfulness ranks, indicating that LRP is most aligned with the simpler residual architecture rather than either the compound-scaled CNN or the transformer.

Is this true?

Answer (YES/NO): NO